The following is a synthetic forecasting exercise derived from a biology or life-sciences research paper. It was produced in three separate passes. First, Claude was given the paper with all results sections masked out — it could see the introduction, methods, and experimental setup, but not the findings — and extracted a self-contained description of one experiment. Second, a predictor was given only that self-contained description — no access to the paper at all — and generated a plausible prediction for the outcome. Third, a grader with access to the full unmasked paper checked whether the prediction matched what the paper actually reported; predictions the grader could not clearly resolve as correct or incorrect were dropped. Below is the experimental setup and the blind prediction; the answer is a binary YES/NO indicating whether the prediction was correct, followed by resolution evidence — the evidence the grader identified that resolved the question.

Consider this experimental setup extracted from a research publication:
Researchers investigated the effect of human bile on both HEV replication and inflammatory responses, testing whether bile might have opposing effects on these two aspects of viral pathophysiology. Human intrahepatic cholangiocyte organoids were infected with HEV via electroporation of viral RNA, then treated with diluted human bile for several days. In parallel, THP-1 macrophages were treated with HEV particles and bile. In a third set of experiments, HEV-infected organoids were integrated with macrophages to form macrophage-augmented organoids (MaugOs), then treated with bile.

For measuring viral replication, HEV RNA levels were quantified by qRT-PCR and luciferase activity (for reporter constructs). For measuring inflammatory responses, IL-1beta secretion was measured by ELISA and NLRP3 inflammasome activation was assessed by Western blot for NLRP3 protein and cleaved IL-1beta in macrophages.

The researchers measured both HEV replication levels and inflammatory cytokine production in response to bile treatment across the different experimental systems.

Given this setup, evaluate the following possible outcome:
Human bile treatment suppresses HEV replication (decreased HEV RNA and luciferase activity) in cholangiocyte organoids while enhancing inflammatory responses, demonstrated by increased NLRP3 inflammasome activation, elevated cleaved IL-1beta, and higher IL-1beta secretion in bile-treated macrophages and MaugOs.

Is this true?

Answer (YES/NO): NO